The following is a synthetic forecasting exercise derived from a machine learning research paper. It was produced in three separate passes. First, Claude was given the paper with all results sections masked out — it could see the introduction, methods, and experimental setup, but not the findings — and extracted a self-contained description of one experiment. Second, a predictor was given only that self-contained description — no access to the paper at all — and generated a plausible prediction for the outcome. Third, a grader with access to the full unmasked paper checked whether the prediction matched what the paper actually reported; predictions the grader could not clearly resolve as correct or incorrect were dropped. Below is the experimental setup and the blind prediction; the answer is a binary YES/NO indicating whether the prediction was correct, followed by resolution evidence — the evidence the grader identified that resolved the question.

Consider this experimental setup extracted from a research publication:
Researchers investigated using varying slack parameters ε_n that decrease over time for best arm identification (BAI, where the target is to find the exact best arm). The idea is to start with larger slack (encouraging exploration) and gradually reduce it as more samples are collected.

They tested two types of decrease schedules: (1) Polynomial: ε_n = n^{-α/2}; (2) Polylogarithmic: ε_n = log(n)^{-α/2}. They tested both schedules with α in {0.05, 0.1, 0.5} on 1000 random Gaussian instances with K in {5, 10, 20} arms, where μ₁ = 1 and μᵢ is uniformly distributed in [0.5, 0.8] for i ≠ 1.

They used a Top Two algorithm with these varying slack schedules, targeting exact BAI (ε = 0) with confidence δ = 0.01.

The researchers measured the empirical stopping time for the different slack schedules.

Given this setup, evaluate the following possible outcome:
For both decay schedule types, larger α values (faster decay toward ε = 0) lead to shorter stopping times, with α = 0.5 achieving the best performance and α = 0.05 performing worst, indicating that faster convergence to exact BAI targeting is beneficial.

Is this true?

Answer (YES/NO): NO